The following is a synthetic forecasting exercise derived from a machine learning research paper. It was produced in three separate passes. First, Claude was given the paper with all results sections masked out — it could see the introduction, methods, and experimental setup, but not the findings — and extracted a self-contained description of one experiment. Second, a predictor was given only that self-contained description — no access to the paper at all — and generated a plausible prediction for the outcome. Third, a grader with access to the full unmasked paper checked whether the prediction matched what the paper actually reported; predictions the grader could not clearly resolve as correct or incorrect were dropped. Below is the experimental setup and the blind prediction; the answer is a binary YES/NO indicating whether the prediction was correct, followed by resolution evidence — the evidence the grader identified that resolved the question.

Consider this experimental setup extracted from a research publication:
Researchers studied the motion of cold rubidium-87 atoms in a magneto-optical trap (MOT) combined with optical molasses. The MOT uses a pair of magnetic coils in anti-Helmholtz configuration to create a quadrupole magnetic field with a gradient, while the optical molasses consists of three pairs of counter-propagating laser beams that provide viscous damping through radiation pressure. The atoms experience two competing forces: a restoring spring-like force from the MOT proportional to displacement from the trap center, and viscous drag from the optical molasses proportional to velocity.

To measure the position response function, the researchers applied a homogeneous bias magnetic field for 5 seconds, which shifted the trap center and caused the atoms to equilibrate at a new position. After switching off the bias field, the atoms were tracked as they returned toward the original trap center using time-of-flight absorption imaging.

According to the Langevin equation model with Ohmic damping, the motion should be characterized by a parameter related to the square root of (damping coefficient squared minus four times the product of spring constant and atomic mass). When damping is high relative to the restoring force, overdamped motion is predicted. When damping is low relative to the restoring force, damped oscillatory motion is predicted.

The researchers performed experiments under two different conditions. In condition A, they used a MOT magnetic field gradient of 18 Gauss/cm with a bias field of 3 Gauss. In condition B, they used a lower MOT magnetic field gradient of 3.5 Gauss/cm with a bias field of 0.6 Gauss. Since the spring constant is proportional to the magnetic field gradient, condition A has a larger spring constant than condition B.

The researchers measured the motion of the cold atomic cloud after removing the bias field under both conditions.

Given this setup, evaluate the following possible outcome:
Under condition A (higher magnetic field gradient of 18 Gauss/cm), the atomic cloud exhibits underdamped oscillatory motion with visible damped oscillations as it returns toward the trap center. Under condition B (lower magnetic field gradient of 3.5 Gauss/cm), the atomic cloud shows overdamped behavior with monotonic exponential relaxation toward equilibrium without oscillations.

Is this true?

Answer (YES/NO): YES